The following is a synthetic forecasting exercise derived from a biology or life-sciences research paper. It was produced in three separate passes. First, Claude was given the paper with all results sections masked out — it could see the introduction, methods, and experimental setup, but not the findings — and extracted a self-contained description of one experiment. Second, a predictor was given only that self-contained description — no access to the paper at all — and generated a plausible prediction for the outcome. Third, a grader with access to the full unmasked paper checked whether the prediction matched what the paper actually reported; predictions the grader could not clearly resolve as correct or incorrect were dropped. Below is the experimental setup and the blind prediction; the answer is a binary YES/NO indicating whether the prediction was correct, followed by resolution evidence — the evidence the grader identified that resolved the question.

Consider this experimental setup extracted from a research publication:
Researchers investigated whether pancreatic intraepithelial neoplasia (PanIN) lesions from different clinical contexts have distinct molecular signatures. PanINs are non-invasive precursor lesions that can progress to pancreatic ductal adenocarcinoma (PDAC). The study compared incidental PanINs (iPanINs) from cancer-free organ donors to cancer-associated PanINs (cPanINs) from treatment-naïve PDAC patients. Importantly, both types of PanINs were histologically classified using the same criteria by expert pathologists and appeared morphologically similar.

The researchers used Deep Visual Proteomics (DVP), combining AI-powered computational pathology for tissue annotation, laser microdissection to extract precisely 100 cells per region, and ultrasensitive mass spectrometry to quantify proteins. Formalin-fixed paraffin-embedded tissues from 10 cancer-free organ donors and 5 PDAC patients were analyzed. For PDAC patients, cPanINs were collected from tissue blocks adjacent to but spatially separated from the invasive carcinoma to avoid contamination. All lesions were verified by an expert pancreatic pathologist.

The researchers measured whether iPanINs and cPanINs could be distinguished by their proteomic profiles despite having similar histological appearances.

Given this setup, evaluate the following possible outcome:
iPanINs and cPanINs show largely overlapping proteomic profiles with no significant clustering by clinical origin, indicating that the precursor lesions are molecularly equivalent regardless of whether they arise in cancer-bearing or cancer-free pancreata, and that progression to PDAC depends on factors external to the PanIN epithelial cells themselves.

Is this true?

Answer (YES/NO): NO